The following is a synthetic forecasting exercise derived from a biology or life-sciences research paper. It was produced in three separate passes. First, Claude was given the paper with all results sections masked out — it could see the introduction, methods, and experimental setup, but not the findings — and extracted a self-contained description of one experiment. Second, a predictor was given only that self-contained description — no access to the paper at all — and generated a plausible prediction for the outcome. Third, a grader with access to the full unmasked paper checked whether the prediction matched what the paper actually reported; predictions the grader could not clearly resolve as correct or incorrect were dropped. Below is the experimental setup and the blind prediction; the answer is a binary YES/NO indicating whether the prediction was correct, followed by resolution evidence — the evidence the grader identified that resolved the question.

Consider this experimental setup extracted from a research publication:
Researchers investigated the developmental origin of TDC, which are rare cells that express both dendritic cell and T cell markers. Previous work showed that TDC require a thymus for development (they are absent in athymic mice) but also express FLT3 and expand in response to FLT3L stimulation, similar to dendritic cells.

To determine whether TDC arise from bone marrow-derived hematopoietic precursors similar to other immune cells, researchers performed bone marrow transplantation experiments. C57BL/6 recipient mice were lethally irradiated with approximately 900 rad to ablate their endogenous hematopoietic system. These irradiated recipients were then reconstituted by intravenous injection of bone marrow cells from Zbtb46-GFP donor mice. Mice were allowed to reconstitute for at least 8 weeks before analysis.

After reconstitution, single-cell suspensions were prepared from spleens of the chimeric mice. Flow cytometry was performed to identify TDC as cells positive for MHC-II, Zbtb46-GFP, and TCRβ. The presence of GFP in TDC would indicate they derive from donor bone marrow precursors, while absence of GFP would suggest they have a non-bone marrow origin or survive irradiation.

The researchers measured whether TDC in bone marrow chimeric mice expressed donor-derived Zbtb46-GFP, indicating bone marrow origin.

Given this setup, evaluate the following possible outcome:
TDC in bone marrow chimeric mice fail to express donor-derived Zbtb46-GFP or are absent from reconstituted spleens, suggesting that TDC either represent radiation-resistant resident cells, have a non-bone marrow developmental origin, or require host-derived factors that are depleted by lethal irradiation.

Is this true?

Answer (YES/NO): NO